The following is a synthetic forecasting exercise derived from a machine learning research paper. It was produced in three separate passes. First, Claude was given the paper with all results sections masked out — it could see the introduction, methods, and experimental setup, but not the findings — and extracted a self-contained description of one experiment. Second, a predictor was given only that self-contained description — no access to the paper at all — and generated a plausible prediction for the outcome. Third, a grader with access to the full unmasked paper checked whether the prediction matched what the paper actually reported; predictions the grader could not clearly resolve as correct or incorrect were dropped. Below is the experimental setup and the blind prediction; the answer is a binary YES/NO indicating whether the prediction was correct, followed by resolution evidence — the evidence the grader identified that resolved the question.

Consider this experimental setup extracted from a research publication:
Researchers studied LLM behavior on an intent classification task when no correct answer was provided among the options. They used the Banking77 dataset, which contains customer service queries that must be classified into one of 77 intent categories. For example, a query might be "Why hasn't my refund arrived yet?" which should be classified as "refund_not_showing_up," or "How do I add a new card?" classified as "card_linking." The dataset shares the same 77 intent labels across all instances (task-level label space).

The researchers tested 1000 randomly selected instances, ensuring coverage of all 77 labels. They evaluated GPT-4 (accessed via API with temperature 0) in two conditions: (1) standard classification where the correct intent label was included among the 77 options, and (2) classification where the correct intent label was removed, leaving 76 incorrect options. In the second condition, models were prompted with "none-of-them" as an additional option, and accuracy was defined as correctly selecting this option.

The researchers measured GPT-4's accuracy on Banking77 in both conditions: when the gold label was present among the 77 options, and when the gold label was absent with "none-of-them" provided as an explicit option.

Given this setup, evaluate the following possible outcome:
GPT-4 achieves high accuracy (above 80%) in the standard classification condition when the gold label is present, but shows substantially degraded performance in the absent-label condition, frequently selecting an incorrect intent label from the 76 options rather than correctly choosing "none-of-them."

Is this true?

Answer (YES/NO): NO